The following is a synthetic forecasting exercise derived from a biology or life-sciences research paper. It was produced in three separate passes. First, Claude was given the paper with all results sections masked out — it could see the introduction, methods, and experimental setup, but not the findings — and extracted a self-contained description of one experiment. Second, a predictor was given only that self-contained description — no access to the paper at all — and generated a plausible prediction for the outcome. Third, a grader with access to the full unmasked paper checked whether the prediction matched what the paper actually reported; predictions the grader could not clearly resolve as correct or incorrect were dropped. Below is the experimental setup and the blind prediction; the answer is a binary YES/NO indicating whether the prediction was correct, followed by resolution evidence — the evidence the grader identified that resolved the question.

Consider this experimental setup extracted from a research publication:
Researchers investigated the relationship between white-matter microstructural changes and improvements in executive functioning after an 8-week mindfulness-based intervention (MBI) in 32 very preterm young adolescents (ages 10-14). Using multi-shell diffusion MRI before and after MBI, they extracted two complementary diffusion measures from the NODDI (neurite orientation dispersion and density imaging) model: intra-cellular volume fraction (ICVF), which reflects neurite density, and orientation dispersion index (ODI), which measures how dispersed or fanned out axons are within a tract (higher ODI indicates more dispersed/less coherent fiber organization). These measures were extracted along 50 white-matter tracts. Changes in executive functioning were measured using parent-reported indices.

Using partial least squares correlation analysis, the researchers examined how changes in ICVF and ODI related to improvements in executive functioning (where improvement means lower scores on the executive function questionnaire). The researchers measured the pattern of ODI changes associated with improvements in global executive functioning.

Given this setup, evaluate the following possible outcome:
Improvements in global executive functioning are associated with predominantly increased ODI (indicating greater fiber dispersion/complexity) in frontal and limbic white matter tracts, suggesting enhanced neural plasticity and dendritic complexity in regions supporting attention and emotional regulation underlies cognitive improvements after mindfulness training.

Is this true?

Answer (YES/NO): NO